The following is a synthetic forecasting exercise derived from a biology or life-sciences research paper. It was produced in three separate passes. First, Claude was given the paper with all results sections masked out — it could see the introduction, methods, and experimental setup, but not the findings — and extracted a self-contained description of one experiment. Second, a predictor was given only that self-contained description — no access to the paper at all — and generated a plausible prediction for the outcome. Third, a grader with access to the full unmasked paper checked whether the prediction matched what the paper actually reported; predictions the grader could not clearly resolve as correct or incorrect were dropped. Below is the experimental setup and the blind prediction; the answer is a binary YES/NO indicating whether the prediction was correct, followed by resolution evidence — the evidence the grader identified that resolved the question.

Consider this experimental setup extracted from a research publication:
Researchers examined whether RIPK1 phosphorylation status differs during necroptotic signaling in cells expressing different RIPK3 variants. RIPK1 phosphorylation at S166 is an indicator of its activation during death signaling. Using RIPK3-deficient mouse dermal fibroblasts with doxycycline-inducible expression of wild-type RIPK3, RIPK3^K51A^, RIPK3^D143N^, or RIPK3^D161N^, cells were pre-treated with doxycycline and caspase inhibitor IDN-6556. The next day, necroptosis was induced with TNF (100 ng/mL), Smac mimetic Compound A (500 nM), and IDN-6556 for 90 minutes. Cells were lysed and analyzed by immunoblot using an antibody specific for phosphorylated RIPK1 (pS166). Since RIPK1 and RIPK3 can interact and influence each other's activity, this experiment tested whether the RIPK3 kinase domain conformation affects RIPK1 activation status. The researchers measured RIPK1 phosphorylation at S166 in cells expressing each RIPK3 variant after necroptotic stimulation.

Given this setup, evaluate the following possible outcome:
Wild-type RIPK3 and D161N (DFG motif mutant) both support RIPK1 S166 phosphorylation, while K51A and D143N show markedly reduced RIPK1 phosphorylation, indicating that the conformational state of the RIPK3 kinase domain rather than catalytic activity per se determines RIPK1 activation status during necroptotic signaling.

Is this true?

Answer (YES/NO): NO